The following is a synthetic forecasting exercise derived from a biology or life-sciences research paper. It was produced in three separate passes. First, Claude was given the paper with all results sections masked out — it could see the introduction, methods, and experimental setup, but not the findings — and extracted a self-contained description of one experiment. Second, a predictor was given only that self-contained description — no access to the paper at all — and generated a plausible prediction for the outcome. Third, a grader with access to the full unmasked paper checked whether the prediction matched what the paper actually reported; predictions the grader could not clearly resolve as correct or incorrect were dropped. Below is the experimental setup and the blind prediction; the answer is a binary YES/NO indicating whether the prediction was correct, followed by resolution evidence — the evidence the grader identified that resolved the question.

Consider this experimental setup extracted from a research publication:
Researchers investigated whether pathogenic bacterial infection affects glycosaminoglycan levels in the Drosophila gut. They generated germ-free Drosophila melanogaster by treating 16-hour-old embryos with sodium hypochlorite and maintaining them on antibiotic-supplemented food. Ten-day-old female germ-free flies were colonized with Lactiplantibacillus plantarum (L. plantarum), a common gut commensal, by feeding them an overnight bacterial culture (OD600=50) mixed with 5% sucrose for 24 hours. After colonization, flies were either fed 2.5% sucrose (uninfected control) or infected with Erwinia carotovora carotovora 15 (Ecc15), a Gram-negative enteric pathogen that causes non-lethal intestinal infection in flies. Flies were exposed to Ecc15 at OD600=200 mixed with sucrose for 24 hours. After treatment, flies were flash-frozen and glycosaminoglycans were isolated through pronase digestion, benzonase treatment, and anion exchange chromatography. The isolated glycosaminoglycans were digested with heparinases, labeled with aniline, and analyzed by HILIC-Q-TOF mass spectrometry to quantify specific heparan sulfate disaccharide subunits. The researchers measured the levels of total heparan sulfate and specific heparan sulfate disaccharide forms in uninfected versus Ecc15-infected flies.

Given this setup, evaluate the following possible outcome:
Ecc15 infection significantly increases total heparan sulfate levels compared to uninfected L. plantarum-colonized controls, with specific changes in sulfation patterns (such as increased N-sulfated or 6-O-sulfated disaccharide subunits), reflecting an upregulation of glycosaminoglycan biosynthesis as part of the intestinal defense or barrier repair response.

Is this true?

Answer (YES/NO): NO